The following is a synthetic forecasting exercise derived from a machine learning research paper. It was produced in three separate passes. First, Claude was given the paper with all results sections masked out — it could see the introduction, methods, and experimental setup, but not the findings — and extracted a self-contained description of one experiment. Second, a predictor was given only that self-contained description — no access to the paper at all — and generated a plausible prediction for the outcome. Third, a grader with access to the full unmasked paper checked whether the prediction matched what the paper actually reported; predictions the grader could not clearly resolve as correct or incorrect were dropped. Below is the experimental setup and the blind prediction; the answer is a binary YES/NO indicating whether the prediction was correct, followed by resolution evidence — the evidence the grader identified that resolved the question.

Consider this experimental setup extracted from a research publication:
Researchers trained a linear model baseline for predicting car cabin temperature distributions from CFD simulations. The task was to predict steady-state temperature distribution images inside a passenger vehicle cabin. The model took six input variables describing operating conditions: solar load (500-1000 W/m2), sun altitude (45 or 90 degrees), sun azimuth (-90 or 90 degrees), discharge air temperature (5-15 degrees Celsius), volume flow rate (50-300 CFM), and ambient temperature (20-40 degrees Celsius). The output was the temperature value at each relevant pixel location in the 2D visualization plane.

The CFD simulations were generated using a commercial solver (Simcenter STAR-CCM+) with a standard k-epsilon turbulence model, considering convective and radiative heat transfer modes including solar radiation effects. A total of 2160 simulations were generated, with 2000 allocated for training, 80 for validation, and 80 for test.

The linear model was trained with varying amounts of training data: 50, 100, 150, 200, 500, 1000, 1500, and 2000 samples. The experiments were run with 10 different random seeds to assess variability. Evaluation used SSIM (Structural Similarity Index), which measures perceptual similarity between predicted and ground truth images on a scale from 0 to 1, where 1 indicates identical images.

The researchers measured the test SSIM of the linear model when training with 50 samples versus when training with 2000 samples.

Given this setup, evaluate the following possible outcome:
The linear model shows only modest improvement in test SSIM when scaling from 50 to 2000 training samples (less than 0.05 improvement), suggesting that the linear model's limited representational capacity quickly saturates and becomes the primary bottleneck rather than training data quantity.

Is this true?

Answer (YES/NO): NO